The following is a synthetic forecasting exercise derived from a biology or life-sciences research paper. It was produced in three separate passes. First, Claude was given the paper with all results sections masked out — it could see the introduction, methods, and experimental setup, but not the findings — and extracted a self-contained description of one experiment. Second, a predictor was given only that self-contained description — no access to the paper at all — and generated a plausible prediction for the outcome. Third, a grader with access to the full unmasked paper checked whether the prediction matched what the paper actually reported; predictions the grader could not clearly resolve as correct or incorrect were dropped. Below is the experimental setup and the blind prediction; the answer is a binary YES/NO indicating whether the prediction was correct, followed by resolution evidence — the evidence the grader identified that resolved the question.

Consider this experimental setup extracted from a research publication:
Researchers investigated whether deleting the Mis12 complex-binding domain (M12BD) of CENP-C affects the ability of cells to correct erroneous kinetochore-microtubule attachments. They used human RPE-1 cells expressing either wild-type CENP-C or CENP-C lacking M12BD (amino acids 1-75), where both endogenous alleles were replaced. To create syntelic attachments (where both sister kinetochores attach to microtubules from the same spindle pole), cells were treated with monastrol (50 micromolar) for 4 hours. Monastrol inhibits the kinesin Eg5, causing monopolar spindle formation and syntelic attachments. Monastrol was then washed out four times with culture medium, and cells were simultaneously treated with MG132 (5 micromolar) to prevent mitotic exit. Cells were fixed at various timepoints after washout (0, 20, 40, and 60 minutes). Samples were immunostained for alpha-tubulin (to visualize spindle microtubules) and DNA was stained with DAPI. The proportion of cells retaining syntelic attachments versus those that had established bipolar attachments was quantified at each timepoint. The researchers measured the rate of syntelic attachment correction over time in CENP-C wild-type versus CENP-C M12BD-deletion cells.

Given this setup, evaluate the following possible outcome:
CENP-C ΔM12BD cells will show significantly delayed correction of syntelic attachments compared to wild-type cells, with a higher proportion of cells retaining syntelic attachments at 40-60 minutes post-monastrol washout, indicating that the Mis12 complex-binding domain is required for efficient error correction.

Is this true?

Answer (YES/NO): YES